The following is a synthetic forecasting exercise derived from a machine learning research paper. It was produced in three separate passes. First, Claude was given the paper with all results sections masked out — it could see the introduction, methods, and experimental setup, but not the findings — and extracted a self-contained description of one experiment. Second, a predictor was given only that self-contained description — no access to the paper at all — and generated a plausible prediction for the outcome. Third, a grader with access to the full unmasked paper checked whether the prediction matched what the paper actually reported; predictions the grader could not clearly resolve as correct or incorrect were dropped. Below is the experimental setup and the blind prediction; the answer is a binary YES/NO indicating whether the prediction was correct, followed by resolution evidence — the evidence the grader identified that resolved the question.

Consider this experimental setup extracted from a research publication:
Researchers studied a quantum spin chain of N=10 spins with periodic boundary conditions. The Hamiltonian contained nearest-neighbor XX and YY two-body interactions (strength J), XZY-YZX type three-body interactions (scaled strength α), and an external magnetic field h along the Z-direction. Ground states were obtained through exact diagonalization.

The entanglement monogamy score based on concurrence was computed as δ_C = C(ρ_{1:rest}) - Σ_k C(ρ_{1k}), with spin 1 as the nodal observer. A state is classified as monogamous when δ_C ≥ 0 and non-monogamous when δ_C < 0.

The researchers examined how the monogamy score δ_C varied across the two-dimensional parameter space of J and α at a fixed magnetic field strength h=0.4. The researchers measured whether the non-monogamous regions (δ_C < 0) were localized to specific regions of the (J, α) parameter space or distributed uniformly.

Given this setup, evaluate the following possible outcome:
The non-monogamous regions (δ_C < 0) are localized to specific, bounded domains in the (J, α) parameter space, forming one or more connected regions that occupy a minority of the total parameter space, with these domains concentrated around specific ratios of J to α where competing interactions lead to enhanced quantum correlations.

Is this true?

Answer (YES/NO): NO